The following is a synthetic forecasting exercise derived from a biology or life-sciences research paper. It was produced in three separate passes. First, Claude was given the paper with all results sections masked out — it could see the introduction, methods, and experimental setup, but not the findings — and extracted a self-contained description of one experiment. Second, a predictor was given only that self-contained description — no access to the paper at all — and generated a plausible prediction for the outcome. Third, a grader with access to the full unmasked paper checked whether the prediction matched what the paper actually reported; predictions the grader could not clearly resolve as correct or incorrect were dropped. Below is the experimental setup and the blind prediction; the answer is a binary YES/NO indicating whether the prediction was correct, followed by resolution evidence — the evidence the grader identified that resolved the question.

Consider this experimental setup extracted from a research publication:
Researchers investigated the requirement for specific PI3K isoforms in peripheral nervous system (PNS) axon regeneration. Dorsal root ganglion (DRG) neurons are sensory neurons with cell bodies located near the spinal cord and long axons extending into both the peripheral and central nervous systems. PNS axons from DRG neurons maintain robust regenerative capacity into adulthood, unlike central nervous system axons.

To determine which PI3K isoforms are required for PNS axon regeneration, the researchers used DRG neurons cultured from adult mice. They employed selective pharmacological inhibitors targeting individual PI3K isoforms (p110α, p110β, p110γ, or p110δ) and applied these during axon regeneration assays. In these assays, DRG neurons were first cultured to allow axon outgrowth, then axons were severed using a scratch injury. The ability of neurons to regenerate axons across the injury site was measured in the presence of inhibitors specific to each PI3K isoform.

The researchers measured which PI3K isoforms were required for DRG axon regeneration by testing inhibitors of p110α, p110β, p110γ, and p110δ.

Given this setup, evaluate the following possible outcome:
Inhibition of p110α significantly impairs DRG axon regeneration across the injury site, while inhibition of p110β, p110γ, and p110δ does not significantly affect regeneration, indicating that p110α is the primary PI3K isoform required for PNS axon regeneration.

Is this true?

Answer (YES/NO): NO